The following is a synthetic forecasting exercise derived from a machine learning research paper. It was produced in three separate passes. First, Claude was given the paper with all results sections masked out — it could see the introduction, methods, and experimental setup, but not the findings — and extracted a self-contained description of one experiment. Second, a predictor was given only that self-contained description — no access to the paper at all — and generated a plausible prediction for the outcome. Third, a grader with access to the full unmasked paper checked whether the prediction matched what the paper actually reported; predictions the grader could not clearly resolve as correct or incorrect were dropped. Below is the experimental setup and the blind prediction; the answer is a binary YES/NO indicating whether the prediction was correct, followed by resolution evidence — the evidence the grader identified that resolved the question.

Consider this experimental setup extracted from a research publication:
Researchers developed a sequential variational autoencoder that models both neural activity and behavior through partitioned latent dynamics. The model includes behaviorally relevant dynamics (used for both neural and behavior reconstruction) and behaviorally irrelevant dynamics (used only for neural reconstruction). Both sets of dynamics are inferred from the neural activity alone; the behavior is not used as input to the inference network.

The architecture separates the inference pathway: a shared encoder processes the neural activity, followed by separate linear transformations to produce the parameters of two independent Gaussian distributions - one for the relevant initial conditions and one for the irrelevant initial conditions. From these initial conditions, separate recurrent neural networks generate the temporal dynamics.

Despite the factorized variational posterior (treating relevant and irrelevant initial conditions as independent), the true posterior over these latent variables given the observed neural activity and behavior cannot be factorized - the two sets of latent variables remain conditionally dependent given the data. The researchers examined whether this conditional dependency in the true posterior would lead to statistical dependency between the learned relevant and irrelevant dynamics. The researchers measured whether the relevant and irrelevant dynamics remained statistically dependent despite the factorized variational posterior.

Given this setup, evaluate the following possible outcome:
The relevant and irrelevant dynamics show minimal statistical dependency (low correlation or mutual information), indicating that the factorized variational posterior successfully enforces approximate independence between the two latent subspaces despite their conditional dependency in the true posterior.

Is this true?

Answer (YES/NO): NO